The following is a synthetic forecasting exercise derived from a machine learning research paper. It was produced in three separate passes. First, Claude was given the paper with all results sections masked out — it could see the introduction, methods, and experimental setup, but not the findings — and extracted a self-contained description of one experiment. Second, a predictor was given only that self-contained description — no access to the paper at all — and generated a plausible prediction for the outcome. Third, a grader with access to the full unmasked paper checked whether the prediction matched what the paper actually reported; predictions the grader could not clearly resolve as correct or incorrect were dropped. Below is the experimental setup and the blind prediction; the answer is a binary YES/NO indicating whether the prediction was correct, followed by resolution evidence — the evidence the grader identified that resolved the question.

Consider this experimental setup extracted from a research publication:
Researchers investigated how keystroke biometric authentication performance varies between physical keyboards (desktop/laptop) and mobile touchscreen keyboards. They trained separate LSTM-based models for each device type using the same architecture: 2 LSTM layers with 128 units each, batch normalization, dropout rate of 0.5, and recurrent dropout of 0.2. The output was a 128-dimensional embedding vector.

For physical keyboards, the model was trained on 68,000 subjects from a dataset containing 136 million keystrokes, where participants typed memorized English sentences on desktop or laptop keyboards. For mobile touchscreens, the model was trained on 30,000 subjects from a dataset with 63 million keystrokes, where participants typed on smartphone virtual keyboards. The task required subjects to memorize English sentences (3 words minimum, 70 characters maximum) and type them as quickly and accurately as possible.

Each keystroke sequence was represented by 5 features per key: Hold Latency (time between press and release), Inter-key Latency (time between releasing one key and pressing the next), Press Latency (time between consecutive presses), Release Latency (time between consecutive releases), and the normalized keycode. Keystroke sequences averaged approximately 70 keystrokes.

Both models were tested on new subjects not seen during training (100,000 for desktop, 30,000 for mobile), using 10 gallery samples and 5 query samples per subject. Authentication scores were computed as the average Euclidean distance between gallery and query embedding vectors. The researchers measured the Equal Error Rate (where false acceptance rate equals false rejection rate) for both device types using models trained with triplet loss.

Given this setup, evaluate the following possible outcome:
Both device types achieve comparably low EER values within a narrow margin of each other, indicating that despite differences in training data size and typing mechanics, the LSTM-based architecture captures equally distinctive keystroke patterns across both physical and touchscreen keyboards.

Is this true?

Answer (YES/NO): NO